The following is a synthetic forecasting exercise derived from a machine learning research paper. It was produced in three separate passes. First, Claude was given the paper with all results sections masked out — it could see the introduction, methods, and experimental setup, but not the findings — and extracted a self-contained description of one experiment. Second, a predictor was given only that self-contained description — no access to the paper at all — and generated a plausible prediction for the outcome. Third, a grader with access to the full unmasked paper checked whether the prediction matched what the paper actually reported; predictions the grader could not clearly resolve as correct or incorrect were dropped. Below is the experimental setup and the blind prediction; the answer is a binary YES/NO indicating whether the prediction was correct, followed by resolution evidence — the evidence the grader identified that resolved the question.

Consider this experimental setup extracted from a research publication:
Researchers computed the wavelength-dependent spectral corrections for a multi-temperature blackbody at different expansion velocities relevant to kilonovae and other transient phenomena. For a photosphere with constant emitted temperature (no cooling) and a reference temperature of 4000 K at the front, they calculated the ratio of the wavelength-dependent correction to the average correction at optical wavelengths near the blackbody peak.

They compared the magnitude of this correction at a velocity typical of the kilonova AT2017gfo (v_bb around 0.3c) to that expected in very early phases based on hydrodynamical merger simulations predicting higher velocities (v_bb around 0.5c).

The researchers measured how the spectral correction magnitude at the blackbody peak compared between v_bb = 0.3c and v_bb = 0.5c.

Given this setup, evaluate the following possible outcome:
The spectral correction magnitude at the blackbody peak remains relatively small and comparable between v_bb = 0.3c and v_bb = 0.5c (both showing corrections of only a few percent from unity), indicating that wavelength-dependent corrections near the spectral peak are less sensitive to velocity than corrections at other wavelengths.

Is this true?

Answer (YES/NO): NO